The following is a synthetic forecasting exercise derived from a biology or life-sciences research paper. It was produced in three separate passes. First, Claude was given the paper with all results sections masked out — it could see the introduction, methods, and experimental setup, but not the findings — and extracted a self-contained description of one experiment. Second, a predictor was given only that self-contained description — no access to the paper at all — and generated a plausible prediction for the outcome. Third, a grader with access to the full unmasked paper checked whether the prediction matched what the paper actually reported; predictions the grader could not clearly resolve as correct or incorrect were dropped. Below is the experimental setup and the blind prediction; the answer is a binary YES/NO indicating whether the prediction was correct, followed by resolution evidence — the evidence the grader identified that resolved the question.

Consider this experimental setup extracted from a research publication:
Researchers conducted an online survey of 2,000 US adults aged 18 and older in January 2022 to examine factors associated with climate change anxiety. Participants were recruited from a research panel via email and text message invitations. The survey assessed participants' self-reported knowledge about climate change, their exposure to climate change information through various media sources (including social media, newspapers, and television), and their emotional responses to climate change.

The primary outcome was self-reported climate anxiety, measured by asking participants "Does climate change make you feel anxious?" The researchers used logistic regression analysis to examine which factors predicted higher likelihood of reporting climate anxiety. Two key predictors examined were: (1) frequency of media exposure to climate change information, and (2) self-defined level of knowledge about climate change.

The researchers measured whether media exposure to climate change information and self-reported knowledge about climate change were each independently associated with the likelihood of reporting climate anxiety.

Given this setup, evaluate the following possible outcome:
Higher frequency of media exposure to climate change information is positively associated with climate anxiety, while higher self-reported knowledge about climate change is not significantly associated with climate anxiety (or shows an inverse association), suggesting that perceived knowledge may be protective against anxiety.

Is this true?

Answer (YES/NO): YES